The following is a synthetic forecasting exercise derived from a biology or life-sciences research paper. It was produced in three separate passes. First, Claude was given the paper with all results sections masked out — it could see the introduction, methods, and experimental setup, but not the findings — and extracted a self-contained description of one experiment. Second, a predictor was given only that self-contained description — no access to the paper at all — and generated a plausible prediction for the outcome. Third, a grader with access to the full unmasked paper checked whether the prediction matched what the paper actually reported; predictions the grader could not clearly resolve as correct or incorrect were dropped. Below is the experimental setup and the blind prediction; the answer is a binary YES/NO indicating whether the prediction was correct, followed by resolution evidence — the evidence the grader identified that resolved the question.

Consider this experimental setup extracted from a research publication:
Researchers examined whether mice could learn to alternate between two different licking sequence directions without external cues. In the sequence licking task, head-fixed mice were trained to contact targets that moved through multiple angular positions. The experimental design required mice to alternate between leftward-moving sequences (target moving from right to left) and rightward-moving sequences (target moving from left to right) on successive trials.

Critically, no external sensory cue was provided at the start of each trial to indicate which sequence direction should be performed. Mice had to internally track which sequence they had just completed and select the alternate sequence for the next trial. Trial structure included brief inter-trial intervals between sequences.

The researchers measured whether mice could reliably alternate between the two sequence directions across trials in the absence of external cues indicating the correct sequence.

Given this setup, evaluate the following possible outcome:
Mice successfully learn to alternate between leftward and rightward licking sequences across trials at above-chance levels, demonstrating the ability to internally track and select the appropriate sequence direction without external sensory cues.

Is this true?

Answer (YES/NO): YES